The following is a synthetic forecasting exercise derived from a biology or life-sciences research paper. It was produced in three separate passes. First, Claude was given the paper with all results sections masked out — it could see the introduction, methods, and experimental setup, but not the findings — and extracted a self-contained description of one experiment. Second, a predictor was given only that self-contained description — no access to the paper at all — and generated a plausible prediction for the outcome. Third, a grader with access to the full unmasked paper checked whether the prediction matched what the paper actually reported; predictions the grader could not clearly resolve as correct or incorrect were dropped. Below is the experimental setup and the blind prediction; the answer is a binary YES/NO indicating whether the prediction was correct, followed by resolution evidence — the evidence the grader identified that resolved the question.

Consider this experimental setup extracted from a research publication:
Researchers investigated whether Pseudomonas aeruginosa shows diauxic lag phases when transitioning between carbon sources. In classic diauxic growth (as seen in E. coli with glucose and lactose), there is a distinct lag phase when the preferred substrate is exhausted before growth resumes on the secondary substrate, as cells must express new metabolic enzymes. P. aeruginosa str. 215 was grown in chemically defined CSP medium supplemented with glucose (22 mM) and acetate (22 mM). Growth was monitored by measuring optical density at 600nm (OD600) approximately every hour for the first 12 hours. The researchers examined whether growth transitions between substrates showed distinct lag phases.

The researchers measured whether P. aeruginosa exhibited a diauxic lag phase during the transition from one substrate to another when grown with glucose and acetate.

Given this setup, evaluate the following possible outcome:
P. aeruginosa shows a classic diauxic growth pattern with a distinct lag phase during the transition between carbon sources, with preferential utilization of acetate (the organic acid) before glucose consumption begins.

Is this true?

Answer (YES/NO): NO